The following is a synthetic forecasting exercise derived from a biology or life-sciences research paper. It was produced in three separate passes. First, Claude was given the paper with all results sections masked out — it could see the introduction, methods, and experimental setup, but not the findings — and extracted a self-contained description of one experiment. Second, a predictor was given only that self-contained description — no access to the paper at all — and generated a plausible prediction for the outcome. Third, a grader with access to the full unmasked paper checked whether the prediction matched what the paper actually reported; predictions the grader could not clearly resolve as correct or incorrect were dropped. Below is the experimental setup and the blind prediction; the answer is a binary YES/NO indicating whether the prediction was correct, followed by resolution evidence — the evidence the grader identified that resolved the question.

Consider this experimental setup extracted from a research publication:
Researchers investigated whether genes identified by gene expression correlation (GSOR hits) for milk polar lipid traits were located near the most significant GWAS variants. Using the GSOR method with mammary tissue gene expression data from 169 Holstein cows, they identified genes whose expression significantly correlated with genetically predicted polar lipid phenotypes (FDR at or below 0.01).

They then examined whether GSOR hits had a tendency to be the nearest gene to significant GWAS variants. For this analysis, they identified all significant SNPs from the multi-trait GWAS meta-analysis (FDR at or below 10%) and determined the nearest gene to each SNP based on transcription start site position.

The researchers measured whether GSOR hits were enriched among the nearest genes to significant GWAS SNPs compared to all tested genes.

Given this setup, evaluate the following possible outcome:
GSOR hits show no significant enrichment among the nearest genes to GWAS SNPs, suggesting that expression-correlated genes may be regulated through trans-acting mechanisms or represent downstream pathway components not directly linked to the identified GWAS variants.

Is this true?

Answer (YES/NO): NO